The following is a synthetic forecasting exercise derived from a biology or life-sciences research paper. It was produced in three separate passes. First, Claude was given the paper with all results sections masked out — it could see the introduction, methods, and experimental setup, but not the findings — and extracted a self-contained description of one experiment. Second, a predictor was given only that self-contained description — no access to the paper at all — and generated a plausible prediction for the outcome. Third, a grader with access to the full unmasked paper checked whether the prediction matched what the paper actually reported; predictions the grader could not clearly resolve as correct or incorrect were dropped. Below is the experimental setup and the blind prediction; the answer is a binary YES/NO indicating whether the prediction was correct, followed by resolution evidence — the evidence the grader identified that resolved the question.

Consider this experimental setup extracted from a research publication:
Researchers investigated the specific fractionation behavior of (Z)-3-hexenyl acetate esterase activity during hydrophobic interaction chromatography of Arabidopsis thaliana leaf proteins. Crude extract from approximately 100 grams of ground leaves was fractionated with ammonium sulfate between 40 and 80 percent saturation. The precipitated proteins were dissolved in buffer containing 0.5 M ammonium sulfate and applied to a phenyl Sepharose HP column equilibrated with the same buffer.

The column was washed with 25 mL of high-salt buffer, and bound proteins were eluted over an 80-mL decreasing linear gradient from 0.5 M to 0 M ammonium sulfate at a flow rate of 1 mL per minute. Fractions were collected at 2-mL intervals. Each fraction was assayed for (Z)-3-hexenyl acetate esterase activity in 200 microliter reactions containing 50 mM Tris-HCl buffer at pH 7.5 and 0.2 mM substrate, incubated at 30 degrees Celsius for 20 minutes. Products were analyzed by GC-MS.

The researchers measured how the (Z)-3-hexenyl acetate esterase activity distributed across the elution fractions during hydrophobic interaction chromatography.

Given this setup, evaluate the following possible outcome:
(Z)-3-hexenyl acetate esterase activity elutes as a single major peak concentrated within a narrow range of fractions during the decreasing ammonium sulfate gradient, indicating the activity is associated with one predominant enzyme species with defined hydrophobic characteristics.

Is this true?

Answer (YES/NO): NO